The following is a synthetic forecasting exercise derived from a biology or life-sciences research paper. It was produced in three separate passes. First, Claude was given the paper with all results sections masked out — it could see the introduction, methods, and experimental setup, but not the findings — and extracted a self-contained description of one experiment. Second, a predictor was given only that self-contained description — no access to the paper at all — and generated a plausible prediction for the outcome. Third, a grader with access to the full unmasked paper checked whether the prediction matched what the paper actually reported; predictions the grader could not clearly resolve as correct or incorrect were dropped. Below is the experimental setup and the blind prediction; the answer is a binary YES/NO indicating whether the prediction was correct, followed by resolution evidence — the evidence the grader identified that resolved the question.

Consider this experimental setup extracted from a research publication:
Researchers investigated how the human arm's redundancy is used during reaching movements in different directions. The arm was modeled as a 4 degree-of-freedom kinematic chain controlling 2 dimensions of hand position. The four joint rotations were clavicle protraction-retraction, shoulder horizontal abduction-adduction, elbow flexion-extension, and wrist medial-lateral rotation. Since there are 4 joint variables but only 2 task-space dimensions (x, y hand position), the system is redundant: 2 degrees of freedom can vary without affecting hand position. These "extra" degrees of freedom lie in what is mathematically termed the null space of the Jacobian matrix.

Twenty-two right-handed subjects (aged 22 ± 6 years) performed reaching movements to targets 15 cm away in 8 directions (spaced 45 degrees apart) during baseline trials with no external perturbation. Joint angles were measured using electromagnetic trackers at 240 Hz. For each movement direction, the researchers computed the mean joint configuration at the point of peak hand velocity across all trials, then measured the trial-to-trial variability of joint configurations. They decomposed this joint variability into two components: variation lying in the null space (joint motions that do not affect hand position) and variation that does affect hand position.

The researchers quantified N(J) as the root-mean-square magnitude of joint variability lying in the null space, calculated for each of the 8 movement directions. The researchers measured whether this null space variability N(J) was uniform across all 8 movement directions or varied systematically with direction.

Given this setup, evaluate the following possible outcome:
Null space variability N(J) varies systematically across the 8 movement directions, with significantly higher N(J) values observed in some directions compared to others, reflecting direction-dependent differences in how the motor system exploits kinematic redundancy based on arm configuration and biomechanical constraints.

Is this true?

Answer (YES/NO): YES